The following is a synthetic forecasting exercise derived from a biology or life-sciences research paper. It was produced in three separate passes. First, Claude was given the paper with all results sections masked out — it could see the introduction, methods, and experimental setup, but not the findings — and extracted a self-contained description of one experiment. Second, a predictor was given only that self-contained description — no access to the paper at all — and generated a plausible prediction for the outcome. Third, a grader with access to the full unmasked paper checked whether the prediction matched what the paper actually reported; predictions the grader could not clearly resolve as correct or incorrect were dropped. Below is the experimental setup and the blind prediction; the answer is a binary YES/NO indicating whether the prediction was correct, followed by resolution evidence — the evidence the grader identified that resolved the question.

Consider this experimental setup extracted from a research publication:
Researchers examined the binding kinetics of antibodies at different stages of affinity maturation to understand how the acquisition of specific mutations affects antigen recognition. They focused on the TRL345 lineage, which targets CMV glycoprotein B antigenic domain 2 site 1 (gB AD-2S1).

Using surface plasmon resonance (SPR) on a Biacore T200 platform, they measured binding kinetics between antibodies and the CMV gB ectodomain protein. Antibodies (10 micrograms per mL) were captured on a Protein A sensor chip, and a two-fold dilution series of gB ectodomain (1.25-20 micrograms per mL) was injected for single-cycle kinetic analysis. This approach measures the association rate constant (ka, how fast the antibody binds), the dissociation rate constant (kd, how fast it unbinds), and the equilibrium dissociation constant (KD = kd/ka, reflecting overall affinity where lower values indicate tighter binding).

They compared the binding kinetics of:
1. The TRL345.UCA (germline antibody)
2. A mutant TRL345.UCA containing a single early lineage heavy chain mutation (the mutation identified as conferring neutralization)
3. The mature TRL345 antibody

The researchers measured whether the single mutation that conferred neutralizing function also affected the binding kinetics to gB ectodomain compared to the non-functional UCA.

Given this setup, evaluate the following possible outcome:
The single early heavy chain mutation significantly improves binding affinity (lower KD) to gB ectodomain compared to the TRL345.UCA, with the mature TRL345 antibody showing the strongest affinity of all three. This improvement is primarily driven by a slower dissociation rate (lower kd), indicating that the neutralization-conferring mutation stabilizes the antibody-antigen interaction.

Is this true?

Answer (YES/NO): NO